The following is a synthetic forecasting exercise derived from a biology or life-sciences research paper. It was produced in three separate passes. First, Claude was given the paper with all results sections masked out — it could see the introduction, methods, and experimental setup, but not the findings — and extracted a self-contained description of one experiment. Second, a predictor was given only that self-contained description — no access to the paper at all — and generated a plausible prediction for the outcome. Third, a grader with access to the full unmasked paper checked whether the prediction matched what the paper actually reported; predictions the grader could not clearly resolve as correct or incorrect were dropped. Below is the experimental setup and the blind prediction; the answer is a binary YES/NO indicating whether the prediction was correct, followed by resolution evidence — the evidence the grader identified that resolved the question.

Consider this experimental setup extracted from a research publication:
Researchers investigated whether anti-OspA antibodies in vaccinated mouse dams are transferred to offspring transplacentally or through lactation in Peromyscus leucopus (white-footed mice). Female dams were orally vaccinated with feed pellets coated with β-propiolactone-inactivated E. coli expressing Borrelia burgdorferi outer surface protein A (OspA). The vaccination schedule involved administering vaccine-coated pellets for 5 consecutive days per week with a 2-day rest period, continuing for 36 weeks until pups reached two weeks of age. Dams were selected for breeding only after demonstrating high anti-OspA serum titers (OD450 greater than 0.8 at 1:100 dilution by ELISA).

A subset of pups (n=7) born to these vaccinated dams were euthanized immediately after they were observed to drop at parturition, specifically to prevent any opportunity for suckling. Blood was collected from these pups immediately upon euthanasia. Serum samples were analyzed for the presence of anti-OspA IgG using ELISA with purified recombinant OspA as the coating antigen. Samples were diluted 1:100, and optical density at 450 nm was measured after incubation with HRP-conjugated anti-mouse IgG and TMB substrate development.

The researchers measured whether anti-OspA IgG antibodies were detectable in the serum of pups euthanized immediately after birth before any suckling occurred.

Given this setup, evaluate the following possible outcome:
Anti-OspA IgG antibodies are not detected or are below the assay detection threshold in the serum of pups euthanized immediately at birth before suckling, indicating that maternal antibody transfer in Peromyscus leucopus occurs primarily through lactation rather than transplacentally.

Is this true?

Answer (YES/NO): YES